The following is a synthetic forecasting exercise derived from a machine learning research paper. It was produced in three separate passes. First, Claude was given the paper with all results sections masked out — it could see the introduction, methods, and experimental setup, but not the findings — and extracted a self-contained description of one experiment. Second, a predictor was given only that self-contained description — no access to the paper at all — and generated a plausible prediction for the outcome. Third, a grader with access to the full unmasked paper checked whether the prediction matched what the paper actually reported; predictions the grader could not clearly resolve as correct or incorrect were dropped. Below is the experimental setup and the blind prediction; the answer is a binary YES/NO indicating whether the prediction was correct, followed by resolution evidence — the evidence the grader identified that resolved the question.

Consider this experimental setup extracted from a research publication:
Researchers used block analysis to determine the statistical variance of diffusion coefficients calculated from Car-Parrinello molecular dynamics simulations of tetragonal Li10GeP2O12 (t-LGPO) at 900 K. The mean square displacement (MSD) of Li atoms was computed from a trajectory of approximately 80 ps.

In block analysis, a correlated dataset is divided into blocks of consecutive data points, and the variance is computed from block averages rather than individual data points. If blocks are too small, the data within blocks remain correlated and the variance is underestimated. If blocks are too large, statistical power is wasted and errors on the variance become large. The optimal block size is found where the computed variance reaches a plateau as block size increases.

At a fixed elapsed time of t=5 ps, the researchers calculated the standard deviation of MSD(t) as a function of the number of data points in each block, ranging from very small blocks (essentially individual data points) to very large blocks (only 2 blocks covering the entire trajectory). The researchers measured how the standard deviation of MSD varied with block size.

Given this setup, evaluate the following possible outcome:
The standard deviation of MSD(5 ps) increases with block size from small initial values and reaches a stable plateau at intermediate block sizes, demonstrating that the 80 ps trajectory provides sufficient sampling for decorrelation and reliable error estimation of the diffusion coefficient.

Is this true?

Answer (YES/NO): YES